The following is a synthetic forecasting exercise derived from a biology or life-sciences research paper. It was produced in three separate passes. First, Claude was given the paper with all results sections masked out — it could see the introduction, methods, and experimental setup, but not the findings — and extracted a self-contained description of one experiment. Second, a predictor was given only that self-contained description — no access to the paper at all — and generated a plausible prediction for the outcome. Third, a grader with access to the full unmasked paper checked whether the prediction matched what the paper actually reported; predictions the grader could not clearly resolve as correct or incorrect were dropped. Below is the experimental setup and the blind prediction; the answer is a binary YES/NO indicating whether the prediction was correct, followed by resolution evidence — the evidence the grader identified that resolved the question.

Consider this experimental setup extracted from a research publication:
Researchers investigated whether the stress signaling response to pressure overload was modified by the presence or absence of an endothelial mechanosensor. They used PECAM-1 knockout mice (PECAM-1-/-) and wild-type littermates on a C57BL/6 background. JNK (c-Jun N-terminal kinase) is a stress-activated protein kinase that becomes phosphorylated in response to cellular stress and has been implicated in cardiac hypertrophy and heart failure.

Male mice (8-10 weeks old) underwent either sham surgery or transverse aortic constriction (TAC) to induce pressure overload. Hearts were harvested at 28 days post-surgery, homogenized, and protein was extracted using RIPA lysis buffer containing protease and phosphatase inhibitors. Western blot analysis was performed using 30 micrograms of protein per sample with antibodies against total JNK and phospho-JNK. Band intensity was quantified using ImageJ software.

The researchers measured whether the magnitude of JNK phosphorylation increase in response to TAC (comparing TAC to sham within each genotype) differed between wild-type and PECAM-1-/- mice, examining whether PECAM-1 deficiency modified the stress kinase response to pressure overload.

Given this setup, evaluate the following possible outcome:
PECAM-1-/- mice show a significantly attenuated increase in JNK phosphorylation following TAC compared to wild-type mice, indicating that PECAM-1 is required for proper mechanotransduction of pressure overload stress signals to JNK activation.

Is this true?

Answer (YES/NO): YES